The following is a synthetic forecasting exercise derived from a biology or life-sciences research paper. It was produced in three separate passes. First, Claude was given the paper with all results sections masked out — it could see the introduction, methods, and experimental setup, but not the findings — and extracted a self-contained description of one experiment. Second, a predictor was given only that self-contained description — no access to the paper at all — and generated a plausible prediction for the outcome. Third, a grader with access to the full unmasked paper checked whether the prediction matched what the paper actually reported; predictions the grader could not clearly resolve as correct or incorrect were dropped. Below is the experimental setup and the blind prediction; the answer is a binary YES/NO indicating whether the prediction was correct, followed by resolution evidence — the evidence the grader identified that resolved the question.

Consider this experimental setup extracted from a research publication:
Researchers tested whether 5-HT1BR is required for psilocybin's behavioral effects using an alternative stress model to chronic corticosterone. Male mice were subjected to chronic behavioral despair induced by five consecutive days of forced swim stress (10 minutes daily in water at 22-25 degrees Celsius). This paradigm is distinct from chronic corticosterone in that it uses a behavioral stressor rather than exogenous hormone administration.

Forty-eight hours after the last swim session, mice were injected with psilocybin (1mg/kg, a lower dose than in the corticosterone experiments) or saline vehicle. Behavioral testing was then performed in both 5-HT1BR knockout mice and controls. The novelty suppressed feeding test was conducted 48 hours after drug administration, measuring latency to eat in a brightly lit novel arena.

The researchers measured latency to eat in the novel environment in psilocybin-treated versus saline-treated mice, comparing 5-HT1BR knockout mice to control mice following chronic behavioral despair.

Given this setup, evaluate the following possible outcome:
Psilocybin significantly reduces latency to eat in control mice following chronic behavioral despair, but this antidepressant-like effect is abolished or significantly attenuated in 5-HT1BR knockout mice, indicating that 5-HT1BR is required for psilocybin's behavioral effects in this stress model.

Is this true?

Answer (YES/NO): YES